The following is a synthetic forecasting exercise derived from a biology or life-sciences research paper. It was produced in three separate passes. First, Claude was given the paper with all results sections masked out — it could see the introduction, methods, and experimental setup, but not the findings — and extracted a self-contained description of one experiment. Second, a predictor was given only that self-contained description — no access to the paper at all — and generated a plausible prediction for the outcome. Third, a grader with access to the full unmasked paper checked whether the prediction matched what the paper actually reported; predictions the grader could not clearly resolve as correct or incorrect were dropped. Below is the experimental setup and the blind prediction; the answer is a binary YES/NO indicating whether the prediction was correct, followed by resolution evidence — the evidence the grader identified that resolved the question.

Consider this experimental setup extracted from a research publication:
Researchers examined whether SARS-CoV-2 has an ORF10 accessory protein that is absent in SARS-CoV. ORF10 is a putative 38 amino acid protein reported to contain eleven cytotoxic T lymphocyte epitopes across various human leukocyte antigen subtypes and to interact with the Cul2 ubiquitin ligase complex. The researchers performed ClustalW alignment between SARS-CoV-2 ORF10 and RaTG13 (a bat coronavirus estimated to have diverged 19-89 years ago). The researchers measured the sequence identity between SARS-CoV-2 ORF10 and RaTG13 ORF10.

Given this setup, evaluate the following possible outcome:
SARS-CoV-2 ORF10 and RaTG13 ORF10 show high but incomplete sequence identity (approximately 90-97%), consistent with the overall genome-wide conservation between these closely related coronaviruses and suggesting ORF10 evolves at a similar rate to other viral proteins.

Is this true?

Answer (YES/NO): NO